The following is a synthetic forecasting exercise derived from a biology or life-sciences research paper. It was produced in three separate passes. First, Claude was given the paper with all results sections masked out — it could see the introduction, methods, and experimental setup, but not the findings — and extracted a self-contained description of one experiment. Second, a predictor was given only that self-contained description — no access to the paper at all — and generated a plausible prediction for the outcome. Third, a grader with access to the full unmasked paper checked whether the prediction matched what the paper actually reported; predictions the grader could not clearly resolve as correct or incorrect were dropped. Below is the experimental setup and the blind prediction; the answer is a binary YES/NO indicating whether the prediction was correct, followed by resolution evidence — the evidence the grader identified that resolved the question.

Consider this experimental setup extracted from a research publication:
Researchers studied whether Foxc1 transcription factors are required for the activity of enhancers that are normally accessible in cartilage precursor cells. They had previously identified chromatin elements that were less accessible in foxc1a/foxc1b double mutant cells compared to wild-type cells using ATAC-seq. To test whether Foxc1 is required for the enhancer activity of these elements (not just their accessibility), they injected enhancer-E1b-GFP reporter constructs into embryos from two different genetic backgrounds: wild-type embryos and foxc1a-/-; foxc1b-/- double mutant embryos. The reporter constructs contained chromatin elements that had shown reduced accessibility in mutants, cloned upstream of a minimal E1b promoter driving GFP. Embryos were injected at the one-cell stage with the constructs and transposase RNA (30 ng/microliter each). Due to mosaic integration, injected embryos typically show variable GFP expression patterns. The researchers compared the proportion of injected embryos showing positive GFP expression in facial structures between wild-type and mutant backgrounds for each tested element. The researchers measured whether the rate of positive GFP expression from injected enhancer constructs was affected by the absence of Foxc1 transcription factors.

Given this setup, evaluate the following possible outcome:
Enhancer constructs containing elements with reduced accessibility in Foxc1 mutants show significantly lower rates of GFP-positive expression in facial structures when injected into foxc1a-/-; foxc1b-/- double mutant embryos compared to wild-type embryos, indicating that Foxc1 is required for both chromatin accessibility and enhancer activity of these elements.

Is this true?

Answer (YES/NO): YES